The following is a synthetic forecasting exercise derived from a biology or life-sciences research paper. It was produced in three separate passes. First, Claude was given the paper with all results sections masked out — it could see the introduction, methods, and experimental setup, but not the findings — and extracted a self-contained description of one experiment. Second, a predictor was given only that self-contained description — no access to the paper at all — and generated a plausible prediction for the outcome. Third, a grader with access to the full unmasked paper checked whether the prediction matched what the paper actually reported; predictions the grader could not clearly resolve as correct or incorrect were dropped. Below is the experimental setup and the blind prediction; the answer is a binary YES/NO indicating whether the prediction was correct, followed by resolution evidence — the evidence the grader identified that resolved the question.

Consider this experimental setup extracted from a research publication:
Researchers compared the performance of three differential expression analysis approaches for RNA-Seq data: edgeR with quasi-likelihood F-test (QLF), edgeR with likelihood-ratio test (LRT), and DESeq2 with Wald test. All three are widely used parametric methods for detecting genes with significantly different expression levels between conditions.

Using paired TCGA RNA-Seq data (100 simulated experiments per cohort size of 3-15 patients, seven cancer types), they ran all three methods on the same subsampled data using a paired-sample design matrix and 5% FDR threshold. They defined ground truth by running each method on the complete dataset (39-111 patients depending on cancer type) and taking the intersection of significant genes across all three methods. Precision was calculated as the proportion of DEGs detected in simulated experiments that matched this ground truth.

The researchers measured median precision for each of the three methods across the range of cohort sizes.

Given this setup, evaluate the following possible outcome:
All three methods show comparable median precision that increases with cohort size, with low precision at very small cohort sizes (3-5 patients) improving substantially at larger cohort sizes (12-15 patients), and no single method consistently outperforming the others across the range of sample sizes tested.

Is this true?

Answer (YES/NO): NO